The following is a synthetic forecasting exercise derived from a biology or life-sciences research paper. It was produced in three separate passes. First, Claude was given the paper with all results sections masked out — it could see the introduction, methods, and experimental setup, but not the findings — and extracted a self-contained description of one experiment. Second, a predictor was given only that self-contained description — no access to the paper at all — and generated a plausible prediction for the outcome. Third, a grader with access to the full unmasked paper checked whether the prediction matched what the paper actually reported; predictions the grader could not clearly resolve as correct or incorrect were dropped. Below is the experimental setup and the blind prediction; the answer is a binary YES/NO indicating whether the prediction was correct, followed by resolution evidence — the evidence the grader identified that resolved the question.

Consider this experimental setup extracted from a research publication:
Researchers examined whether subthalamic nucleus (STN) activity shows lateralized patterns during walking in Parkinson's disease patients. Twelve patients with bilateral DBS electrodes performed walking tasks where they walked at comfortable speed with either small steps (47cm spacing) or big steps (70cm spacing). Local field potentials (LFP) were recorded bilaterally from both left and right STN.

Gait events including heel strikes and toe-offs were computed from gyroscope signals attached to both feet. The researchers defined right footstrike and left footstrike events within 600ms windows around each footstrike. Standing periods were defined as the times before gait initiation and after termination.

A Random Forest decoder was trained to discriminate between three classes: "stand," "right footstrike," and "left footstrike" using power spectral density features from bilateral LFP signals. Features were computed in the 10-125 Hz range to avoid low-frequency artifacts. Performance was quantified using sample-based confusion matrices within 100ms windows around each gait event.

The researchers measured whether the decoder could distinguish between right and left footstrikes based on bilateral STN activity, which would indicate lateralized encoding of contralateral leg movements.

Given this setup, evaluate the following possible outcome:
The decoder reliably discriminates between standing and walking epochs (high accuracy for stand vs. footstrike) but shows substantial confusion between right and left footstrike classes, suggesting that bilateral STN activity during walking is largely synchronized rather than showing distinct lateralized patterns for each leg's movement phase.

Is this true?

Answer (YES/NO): NO